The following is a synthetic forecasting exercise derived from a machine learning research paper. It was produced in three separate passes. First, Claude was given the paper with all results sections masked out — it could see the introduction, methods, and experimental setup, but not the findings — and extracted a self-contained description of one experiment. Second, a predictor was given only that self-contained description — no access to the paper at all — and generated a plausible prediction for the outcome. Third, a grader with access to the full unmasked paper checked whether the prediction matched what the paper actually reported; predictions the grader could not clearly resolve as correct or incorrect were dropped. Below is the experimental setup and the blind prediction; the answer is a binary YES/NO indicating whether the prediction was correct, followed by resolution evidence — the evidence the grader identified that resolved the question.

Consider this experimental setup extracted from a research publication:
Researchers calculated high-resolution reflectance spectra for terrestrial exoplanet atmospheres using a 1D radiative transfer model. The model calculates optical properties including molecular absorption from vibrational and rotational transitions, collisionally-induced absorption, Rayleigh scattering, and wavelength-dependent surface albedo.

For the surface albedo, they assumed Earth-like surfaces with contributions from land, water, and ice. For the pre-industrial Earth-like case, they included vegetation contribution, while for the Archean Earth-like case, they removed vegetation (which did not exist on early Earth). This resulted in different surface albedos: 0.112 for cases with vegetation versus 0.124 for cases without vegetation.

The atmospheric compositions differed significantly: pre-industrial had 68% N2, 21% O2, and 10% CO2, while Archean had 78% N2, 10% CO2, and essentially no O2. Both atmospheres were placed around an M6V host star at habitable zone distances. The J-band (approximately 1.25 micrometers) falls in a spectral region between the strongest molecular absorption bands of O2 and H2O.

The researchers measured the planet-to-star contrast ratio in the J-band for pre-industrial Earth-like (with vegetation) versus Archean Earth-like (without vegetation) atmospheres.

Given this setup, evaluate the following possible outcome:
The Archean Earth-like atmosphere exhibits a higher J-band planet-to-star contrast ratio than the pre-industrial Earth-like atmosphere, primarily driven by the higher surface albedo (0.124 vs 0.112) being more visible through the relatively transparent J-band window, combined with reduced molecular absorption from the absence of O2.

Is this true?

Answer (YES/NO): YES